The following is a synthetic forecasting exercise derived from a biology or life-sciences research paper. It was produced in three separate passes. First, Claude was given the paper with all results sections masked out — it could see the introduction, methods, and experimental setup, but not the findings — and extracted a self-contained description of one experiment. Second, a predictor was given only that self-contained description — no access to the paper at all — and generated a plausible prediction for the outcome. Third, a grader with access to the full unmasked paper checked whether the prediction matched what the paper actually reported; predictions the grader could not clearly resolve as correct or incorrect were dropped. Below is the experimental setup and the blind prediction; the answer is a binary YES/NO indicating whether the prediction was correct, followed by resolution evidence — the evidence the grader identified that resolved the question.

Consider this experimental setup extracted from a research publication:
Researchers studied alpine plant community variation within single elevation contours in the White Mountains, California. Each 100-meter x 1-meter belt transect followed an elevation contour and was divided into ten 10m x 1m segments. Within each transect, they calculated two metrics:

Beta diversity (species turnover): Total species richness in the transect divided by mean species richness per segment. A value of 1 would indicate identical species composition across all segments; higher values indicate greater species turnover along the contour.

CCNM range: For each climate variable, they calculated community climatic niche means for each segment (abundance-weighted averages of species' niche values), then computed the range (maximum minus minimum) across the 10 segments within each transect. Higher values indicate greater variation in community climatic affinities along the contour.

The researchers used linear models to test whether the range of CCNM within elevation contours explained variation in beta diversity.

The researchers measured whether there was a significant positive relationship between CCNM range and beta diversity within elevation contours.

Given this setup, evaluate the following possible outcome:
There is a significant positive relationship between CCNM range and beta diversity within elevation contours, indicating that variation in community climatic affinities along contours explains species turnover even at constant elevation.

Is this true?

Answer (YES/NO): NO